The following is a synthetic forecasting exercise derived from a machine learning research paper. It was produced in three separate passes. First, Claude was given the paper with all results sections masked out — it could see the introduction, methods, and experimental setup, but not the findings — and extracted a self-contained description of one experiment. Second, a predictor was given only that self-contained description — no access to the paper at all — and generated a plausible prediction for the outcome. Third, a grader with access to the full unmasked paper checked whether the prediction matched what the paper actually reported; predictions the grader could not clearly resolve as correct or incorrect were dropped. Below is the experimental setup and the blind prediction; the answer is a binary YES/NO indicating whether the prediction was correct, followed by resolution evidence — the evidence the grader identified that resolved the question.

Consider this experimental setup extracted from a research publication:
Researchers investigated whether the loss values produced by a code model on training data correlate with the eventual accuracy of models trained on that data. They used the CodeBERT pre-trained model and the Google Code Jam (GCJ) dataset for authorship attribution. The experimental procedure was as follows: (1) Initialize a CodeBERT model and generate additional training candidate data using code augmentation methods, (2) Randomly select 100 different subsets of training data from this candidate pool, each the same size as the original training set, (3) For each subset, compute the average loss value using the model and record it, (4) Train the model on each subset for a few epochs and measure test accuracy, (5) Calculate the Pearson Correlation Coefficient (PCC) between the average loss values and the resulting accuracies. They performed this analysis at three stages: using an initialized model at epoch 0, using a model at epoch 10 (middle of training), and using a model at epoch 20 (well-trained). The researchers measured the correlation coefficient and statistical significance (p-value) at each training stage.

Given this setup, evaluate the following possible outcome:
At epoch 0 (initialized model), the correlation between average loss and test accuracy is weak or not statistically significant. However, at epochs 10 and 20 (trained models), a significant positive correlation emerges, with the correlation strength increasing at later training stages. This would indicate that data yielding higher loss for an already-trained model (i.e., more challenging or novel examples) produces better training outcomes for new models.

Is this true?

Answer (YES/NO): NO